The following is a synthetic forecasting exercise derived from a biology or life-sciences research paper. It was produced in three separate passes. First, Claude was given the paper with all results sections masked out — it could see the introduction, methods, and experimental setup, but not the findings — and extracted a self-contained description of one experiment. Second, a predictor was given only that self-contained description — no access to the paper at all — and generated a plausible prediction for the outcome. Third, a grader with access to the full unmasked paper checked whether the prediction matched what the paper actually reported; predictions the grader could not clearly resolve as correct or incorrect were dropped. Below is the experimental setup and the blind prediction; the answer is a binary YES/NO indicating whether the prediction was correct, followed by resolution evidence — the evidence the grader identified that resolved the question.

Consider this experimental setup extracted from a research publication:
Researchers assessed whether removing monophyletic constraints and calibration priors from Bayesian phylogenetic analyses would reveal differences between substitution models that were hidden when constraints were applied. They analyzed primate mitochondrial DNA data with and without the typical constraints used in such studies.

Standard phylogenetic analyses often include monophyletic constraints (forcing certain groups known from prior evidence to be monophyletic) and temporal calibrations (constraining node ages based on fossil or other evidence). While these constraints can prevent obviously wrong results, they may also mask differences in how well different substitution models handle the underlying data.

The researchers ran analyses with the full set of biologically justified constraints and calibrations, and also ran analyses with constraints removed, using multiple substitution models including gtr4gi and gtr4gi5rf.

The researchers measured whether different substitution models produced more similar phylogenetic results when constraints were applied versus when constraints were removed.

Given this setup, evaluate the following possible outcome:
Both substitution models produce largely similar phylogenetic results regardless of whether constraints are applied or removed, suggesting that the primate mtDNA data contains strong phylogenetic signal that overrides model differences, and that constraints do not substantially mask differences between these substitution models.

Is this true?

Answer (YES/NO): NO